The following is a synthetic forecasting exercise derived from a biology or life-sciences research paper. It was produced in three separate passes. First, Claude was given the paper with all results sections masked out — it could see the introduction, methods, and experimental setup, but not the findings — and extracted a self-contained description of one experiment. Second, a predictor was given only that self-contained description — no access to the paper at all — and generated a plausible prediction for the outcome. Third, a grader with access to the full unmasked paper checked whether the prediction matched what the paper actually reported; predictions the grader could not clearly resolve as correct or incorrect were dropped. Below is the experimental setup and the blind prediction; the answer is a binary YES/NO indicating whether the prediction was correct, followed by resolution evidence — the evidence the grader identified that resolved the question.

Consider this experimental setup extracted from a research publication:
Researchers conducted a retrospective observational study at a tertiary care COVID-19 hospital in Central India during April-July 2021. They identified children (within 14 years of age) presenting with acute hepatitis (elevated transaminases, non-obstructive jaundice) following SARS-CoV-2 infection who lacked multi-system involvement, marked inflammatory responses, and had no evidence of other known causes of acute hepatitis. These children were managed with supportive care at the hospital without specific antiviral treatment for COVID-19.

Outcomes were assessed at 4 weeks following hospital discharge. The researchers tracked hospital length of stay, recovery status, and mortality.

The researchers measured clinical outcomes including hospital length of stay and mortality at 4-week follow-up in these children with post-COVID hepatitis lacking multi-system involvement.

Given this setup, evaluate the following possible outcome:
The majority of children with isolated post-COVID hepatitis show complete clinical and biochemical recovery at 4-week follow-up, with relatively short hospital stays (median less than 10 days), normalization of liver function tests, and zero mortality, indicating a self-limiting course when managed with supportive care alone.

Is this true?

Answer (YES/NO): YES